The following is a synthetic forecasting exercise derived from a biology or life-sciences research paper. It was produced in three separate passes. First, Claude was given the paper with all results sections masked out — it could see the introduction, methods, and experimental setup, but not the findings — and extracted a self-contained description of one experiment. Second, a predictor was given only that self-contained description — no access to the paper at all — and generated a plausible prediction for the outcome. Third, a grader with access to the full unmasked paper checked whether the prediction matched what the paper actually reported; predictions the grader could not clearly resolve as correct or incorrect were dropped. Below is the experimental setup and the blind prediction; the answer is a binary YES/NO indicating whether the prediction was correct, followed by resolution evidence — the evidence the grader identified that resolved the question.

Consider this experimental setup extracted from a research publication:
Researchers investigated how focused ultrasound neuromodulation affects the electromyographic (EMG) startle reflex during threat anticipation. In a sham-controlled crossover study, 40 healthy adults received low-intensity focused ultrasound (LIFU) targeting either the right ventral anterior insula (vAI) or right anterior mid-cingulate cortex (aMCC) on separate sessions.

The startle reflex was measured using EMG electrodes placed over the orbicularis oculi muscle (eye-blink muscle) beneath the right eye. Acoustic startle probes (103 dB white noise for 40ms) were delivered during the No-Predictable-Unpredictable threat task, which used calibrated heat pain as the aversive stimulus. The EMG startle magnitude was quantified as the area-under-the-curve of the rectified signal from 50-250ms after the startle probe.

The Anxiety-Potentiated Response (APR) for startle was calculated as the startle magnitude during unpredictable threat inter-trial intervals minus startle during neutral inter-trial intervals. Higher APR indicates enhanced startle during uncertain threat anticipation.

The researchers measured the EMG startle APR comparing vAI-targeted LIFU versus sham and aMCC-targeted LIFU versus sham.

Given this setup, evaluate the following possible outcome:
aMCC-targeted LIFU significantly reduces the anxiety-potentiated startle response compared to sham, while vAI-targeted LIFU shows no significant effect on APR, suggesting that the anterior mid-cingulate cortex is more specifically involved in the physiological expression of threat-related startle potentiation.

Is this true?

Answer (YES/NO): NO